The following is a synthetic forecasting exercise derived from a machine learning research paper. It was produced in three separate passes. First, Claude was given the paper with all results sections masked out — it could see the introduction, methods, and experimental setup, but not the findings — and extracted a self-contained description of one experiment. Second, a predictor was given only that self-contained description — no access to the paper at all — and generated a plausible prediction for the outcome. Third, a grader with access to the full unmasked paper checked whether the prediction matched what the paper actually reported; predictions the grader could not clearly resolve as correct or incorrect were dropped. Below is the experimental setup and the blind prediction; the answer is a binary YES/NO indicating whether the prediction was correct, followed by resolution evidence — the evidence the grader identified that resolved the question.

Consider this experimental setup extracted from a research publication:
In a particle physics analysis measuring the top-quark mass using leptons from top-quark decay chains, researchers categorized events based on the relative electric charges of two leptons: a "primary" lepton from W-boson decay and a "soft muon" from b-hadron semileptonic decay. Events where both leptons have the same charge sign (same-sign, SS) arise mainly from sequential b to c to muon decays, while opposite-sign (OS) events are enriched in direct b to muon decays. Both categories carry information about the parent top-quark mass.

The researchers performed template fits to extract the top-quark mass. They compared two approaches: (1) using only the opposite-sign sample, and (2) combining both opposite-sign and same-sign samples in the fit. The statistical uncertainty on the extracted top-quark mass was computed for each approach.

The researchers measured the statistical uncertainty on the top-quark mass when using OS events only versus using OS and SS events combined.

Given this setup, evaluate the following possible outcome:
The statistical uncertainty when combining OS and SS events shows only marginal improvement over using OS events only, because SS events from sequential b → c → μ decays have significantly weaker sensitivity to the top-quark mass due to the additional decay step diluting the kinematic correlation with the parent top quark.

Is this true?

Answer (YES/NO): NO